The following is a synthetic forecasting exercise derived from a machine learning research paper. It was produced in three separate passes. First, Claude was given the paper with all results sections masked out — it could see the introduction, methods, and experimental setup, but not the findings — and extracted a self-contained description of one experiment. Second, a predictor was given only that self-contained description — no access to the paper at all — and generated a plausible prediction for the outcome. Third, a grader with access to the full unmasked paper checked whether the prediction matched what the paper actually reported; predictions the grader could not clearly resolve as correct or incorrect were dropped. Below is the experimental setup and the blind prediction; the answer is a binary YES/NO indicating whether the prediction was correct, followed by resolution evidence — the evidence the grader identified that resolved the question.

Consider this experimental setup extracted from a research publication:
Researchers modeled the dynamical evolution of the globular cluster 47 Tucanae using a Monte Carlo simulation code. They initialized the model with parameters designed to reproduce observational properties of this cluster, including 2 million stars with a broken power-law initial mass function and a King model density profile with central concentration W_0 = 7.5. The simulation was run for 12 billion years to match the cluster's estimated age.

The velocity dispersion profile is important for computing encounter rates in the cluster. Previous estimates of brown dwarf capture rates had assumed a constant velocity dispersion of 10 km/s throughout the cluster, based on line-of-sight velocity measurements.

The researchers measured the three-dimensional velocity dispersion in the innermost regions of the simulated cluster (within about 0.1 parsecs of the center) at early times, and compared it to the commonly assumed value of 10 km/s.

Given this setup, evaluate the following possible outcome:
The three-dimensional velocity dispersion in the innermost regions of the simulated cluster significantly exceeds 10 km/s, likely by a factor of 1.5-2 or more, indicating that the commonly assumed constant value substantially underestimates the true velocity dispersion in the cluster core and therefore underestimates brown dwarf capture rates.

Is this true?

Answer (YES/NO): NO